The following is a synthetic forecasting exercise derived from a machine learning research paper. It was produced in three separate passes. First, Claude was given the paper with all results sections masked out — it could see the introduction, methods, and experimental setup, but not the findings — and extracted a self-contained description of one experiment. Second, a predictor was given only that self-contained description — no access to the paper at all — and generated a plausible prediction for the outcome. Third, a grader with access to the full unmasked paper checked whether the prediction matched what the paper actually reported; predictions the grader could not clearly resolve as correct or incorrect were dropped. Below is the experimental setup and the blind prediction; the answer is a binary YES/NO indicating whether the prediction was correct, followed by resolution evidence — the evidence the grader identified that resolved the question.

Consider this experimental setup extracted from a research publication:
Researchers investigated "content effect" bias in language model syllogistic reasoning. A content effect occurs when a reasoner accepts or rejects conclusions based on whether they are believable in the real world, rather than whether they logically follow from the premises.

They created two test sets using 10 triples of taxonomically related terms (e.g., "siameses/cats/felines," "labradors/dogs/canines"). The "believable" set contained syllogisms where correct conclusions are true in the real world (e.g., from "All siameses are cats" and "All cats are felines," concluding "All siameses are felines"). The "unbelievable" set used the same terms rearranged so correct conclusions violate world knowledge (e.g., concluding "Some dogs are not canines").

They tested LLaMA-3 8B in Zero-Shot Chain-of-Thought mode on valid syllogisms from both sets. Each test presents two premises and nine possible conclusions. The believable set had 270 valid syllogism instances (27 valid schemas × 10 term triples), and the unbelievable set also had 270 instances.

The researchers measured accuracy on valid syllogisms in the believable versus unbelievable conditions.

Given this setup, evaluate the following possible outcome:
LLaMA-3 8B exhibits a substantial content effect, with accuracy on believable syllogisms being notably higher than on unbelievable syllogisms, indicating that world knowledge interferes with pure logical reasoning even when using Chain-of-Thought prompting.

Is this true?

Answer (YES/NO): YES